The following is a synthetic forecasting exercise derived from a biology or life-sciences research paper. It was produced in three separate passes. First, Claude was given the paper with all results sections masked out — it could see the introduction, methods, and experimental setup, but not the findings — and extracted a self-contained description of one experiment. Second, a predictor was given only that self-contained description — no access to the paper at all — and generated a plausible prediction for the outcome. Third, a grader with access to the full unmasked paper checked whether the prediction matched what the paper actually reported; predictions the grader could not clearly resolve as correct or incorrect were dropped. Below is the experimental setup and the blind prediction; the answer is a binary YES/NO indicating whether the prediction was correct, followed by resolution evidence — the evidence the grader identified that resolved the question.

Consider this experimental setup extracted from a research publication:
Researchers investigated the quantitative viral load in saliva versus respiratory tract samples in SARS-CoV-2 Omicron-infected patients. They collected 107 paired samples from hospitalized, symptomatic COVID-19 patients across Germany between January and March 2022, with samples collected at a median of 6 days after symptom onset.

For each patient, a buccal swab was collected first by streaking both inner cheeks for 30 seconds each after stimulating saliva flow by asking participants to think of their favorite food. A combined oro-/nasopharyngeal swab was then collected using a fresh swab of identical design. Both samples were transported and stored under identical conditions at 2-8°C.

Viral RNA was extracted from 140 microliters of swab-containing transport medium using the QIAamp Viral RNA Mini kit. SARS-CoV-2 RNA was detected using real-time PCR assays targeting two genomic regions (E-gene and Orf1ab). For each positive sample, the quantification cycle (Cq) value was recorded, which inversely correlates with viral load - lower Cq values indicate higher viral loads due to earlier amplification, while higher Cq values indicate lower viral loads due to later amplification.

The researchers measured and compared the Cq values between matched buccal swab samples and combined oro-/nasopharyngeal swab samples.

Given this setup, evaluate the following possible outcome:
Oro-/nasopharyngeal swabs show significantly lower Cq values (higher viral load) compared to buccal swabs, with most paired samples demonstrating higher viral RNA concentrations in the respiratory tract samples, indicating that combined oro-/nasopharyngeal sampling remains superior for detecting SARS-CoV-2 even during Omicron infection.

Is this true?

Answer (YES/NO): YES